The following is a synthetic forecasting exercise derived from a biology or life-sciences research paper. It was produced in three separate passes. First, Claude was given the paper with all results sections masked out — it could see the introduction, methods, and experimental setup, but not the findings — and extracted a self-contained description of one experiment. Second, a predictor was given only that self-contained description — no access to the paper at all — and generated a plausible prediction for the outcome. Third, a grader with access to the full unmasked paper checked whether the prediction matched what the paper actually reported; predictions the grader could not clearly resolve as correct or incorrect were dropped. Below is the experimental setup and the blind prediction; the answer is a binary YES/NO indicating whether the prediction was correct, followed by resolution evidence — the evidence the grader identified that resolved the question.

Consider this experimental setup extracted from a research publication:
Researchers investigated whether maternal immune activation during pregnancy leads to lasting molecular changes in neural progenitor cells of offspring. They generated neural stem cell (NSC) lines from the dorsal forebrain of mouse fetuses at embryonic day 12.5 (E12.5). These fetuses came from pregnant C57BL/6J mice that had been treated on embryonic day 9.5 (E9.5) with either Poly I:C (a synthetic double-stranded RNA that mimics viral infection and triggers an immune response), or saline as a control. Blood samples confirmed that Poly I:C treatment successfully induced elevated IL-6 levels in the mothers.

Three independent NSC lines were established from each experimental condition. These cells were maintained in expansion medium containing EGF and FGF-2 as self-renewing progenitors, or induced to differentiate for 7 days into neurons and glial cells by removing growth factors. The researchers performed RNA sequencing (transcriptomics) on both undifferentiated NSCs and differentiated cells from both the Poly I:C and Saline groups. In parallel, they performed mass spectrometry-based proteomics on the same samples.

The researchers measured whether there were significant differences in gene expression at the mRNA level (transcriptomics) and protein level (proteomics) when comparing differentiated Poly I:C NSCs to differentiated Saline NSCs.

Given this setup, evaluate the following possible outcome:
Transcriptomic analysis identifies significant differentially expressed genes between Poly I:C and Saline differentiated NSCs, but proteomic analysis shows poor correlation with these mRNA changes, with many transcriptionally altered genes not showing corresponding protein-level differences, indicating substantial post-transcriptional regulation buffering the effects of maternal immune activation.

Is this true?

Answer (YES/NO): NO